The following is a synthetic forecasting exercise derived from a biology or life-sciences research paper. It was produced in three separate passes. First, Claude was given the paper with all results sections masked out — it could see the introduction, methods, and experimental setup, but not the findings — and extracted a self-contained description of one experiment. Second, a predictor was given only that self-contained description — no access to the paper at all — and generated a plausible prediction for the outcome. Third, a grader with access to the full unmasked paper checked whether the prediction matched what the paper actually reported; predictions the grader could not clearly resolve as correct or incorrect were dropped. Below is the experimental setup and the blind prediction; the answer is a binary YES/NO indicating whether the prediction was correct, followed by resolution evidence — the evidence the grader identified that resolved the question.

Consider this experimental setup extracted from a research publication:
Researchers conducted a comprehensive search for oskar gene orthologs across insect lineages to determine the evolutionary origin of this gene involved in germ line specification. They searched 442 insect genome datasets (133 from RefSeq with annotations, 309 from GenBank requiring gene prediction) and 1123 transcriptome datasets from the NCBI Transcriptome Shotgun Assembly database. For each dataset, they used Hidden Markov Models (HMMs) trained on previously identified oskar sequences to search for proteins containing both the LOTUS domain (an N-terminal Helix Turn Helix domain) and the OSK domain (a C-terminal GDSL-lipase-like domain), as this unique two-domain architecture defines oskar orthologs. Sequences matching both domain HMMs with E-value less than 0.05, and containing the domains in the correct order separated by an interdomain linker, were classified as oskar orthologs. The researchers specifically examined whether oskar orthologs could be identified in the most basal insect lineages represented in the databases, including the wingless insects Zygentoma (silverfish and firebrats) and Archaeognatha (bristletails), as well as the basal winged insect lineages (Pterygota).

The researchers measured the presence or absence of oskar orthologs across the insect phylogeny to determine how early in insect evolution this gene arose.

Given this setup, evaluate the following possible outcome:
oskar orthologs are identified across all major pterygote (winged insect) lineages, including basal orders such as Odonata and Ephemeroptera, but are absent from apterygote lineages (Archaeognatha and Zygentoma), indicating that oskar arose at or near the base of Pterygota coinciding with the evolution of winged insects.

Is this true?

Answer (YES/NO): NO